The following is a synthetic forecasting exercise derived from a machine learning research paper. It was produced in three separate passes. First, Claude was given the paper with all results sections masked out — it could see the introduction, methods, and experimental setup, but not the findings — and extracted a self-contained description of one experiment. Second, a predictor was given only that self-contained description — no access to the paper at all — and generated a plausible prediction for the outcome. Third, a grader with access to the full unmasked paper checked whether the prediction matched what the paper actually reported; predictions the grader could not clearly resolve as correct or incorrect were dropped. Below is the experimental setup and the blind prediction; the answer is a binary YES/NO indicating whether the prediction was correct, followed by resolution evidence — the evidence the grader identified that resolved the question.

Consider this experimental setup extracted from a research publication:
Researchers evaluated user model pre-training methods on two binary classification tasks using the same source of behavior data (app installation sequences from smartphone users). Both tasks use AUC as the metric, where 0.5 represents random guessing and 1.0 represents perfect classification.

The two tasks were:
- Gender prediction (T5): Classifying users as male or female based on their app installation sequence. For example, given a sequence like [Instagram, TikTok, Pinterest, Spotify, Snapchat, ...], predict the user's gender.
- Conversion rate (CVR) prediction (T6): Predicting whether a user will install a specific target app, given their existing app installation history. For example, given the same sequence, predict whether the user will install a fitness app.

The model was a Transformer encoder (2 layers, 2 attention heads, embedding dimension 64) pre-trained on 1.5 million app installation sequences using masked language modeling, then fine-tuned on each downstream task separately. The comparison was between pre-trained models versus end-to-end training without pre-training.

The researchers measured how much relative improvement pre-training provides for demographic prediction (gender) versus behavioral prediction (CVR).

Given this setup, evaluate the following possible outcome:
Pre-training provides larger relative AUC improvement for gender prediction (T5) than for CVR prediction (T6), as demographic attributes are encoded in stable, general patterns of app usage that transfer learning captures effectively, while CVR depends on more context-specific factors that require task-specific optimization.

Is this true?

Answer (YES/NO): YES